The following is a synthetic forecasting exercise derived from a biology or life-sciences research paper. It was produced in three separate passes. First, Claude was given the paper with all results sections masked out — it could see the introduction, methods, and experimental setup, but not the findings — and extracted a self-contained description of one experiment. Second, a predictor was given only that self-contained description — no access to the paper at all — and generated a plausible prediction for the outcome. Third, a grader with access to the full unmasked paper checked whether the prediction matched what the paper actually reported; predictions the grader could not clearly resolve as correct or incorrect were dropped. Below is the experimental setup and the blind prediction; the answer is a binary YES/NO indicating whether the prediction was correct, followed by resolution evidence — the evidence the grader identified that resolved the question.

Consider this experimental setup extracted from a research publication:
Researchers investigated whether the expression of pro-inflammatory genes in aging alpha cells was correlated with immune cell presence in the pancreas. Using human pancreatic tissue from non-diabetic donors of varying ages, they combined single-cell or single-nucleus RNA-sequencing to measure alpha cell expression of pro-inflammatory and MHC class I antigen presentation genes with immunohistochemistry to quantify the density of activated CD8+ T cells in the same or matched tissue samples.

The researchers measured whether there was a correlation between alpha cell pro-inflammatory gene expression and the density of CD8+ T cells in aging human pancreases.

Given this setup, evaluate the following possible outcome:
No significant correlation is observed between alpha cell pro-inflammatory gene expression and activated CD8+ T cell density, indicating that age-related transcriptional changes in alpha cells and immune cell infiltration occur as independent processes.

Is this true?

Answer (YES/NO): NO